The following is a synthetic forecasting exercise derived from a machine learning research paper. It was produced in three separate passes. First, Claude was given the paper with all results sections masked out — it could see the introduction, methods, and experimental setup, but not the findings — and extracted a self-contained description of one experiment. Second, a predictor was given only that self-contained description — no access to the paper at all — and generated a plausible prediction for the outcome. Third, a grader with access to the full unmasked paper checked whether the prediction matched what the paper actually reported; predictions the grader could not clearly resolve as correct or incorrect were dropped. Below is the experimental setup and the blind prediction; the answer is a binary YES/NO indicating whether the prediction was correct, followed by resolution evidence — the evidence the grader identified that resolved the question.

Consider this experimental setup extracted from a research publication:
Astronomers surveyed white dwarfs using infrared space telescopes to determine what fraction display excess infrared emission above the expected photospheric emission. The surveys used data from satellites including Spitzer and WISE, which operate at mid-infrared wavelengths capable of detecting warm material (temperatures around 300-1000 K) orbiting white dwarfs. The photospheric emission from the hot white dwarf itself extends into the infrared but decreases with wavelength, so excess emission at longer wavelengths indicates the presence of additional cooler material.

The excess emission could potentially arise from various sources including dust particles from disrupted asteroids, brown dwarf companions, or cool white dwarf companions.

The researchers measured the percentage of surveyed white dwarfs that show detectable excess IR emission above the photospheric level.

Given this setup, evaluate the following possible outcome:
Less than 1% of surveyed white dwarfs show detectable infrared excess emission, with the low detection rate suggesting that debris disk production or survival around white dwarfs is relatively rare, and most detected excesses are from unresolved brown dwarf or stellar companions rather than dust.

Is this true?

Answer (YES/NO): NO